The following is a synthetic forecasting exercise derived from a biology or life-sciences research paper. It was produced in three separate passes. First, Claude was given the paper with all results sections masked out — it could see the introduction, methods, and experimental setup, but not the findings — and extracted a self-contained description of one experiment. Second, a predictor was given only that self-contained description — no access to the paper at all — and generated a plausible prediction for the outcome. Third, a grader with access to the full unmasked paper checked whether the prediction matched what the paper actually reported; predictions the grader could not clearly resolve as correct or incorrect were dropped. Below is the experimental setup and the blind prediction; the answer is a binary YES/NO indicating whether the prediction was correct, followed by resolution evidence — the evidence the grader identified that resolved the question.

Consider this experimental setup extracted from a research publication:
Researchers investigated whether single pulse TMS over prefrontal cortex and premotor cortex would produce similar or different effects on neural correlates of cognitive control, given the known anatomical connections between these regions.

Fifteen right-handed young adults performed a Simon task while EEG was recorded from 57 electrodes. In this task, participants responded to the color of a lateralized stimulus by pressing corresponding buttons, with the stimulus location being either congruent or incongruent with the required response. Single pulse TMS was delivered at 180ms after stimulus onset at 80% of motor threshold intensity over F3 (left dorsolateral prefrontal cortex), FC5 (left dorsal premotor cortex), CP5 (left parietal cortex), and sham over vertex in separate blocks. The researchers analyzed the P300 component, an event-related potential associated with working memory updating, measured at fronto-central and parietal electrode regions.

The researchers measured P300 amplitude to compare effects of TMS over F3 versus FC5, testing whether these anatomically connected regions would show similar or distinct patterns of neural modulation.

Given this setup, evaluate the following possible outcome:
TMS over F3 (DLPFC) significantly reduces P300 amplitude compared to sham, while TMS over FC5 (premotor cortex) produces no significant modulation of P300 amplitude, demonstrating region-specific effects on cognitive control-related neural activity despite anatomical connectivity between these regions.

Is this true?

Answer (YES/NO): NO